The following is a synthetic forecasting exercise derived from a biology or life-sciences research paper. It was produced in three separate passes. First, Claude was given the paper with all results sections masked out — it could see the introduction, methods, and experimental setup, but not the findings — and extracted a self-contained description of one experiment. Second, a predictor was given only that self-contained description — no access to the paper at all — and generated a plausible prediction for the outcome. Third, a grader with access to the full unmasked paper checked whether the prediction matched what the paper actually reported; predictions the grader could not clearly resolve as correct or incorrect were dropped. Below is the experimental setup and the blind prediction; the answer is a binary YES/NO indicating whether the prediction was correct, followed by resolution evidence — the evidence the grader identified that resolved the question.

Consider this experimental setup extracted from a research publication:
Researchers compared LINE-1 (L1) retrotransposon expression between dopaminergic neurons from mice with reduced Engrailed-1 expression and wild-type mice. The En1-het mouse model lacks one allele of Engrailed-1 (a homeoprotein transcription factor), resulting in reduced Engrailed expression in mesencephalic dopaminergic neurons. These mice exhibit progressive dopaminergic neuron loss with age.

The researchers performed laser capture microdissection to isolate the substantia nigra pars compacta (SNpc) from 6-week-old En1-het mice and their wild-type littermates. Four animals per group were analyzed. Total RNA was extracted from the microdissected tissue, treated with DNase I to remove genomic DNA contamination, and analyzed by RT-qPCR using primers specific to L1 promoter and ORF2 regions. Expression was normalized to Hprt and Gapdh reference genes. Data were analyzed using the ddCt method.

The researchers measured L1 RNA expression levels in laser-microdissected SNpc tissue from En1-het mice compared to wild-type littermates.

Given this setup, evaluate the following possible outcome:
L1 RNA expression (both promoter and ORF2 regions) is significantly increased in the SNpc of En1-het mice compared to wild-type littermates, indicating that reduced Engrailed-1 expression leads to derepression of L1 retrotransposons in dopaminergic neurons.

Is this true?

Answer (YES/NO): YES